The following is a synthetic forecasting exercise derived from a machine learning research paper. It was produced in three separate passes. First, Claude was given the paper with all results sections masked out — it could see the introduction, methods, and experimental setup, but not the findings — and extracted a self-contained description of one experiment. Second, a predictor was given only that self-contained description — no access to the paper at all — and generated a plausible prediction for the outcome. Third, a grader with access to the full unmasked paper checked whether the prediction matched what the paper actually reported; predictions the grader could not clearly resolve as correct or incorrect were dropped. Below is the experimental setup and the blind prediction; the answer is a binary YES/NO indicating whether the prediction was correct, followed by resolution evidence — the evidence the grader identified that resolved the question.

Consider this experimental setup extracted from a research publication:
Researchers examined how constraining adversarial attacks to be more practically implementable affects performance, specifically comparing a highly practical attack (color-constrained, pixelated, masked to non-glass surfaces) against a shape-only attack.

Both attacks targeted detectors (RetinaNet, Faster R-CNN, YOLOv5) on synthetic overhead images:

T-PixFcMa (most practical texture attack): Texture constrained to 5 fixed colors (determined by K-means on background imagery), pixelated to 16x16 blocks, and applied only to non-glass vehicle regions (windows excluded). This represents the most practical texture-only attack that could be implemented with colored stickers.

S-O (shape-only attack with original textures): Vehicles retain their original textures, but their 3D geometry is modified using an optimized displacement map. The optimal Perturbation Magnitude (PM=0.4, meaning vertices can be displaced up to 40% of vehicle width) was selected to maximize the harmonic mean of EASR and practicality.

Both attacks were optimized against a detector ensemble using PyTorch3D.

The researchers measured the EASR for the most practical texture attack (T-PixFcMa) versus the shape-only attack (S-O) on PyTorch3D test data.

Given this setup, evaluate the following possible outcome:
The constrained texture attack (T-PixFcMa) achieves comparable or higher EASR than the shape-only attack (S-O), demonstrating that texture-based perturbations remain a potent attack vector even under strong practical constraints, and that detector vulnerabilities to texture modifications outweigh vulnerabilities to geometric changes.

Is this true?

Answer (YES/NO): NO